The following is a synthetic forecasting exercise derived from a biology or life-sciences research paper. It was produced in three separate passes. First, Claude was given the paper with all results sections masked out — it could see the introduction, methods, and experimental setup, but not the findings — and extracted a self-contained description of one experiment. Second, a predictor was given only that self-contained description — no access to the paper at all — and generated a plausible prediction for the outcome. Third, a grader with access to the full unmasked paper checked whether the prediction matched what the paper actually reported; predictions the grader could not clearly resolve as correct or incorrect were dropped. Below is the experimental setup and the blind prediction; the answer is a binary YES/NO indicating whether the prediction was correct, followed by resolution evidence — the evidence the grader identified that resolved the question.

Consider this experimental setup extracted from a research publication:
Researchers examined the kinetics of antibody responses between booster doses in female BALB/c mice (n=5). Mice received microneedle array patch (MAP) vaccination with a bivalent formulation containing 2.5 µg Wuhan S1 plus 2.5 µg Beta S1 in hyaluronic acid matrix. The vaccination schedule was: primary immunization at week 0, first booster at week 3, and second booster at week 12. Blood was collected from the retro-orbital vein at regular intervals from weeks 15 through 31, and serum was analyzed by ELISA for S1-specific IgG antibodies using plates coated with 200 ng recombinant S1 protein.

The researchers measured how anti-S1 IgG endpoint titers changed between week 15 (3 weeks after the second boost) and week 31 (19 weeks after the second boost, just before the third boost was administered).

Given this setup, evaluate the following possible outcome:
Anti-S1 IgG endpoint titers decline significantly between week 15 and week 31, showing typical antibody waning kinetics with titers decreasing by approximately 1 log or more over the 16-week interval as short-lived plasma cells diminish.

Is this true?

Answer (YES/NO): NO